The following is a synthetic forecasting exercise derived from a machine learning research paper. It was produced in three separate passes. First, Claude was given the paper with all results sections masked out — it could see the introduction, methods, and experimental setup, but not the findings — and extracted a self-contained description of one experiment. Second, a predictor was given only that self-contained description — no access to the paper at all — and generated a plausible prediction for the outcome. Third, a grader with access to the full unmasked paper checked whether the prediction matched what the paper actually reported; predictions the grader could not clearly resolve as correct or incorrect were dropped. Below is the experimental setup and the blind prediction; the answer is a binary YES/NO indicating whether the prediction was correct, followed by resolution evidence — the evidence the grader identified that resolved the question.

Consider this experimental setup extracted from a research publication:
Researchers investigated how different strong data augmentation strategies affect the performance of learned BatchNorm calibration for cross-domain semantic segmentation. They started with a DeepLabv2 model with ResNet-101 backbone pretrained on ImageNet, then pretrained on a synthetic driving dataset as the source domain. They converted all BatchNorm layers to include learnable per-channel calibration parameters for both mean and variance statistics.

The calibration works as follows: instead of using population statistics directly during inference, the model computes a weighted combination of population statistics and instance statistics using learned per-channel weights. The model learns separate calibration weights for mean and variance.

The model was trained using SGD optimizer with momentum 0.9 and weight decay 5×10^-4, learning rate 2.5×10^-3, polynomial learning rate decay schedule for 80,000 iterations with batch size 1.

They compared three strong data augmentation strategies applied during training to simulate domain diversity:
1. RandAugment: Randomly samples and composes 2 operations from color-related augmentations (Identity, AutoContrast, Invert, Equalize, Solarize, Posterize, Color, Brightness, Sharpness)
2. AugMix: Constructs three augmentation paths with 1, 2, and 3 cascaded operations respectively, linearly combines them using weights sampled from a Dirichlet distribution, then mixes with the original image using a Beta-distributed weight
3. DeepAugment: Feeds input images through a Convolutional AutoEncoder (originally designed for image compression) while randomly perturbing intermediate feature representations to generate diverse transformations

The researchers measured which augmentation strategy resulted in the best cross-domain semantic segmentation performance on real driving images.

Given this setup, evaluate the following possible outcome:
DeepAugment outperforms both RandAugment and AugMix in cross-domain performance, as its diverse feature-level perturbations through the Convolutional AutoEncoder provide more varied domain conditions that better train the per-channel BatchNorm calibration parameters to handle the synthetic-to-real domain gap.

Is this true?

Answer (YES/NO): YES